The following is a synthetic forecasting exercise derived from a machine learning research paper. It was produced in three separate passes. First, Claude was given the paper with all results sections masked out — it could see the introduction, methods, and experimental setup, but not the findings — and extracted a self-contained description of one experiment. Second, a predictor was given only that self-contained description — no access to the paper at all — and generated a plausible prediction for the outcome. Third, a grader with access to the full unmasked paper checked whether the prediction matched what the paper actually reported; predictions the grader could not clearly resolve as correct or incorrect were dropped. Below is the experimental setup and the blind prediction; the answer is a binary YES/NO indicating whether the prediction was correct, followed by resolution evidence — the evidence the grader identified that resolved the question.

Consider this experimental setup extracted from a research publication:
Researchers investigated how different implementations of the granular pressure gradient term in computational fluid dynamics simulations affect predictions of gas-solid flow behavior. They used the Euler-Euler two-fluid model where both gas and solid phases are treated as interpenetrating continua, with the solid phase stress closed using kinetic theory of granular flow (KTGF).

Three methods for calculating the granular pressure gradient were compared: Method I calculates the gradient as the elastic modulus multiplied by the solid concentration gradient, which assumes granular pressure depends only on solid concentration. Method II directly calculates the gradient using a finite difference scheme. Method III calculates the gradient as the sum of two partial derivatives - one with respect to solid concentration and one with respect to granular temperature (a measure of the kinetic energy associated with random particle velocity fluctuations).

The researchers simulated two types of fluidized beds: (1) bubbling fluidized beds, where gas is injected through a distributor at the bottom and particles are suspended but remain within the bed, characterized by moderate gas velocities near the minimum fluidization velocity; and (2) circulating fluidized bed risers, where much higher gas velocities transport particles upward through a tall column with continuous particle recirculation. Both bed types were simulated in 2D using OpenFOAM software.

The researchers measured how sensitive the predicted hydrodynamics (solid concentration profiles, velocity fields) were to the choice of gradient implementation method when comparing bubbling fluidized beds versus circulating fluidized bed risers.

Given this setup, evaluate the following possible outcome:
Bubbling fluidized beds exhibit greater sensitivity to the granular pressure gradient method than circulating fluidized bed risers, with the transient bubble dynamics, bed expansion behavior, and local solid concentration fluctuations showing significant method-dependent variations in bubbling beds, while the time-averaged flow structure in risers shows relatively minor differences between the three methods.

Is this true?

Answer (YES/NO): NO